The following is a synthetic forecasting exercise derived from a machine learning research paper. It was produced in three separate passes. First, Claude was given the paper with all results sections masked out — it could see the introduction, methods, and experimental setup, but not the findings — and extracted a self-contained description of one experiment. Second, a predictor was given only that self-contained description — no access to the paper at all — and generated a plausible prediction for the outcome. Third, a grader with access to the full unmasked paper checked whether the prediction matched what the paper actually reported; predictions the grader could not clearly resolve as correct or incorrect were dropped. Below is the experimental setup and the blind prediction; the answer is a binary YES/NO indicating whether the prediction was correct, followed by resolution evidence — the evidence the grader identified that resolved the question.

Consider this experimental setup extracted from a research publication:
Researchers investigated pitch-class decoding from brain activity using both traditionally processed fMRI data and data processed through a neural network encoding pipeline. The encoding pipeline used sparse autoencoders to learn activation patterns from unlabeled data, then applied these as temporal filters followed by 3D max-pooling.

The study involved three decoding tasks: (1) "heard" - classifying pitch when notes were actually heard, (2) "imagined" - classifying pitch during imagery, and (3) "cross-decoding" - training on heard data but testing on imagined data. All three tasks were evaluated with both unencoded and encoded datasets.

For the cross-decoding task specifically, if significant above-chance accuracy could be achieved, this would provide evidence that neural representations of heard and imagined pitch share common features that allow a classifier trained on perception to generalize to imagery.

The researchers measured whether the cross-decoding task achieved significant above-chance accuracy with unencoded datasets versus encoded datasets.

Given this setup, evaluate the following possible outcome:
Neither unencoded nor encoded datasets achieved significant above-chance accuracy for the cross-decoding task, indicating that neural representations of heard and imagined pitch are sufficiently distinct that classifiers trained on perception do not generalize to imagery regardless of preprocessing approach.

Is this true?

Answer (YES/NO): NO